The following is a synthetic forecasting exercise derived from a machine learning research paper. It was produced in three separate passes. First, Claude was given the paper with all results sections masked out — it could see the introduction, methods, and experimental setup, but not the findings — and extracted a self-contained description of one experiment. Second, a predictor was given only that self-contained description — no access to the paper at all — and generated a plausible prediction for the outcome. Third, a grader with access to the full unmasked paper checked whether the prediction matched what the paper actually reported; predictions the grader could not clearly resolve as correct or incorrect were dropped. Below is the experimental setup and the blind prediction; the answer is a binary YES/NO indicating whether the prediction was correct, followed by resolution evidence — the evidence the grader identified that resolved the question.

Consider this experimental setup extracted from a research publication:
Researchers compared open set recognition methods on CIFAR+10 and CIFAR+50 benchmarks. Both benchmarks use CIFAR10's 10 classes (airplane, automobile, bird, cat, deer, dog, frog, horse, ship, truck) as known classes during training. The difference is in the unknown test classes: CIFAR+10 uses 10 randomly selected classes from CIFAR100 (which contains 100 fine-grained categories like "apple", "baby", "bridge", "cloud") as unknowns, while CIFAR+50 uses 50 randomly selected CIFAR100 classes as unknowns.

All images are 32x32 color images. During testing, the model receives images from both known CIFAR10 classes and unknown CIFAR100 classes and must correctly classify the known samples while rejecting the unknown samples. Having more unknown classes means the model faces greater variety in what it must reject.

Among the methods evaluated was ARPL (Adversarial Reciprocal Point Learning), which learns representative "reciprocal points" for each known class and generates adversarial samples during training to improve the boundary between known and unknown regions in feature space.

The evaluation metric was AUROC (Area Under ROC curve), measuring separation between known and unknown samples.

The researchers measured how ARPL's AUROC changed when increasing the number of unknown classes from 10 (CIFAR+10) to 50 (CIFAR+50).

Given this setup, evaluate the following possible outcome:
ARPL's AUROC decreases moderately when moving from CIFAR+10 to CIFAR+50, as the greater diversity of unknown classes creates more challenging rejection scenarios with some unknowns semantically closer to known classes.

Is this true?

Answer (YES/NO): NO